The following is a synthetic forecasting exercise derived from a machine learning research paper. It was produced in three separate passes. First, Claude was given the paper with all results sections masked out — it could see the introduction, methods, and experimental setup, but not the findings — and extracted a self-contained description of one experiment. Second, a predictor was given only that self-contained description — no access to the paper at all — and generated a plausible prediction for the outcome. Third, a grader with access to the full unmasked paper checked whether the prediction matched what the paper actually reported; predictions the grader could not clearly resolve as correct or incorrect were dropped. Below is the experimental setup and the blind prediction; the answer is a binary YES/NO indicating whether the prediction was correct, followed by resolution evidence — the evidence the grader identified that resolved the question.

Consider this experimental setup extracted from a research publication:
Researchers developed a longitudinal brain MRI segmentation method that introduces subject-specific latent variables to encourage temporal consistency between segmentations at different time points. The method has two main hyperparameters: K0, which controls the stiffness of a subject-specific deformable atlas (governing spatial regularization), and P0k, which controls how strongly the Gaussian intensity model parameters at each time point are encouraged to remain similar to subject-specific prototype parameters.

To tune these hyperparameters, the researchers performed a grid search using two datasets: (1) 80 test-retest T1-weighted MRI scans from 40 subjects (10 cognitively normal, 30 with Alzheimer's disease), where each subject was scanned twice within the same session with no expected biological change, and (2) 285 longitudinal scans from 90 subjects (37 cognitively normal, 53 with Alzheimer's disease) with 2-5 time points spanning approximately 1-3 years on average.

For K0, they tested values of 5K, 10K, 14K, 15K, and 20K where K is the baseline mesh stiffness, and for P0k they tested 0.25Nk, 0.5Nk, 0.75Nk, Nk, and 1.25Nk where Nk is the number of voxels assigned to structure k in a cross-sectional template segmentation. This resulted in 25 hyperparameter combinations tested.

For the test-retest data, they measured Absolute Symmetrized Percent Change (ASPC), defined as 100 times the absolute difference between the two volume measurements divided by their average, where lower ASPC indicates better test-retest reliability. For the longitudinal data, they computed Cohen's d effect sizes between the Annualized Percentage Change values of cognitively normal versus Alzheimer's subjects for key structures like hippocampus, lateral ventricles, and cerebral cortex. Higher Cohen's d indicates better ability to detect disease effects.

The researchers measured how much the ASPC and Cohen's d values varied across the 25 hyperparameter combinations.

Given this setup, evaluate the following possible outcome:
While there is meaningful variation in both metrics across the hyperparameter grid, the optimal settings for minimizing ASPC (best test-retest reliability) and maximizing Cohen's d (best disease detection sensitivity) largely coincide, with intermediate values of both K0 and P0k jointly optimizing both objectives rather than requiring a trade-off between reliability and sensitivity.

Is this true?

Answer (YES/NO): NO